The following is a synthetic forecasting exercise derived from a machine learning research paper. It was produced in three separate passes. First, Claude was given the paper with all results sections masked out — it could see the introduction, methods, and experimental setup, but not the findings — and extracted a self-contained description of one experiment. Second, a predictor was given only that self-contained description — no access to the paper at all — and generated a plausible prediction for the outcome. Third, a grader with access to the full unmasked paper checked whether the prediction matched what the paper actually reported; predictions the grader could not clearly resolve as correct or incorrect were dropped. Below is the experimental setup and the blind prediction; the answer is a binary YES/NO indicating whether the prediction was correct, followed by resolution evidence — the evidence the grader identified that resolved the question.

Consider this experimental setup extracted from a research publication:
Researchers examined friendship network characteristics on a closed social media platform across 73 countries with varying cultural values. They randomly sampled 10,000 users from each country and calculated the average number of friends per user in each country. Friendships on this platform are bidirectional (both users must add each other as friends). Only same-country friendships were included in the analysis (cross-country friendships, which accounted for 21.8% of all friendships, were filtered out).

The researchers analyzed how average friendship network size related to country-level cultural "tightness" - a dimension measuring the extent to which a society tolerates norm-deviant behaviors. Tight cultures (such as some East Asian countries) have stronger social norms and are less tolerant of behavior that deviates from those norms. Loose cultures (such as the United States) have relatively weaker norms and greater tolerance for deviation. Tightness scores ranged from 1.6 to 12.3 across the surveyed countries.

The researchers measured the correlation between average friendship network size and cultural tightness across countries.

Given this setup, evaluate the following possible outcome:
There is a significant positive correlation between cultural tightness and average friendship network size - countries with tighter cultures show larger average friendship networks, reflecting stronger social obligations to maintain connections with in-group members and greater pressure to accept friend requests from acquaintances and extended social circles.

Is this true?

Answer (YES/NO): NO